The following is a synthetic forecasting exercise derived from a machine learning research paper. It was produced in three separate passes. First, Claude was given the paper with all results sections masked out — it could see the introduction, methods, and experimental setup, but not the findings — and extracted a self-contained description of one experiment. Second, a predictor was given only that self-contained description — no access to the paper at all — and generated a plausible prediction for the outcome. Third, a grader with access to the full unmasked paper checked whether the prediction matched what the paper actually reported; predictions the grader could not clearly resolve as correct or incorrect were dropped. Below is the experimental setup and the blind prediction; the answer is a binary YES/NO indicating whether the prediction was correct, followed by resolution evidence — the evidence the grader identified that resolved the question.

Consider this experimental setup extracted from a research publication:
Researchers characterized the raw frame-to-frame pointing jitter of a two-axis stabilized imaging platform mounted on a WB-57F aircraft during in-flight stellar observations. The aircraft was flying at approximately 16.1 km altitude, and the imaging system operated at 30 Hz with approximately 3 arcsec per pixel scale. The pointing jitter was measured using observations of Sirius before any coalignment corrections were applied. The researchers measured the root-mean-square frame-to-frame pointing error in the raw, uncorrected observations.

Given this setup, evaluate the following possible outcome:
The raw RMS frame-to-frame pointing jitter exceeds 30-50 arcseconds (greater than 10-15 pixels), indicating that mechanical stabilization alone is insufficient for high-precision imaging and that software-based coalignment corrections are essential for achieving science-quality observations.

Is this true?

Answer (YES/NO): NO